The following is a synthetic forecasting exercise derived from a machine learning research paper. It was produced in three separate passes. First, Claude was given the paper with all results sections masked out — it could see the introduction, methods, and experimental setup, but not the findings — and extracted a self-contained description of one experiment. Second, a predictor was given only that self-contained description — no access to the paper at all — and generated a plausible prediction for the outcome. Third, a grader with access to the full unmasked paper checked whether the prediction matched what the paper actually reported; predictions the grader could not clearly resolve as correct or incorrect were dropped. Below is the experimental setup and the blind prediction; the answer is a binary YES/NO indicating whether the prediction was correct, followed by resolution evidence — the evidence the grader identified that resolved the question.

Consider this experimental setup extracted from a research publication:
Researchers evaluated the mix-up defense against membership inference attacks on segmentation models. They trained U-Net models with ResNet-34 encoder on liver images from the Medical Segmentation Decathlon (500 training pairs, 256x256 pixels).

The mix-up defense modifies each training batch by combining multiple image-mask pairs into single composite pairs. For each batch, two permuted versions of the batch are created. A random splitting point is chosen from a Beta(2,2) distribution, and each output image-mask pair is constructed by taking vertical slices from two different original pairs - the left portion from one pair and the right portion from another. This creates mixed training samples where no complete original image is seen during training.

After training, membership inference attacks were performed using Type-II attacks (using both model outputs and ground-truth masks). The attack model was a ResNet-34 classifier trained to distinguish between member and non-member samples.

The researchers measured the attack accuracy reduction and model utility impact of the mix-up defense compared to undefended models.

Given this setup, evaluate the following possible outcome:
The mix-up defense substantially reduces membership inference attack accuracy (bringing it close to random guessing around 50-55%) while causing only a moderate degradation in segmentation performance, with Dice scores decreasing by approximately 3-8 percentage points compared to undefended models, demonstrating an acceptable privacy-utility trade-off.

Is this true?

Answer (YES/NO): NO